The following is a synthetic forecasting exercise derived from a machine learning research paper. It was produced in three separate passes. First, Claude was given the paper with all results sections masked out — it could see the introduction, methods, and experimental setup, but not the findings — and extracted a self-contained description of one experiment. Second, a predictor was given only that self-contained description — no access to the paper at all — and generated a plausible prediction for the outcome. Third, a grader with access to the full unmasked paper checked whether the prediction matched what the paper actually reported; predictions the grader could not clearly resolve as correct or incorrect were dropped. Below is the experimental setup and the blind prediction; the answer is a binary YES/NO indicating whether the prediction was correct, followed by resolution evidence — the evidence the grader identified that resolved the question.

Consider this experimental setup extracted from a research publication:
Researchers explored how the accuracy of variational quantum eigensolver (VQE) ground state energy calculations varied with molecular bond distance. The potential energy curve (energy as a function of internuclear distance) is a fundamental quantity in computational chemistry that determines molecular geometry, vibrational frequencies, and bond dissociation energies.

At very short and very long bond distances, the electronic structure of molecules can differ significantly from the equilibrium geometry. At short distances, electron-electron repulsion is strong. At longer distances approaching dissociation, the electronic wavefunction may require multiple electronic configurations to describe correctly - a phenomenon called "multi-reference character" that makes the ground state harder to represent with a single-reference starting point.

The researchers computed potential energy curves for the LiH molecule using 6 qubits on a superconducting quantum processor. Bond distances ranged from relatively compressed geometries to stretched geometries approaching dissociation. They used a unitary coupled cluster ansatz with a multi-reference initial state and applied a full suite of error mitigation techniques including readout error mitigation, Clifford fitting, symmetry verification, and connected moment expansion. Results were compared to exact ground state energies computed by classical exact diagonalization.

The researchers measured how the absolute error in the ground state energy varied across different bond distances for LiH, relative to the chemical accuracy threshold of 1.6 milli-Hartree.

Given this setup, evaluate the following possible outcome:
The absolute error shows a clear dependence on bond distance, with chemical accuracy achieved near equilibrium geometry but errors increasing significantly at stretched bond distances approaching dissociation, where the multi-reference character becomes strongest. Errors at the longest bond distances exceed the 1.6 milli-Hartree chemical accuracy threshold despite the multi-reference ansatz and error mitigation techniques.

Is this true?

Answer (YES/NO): YES